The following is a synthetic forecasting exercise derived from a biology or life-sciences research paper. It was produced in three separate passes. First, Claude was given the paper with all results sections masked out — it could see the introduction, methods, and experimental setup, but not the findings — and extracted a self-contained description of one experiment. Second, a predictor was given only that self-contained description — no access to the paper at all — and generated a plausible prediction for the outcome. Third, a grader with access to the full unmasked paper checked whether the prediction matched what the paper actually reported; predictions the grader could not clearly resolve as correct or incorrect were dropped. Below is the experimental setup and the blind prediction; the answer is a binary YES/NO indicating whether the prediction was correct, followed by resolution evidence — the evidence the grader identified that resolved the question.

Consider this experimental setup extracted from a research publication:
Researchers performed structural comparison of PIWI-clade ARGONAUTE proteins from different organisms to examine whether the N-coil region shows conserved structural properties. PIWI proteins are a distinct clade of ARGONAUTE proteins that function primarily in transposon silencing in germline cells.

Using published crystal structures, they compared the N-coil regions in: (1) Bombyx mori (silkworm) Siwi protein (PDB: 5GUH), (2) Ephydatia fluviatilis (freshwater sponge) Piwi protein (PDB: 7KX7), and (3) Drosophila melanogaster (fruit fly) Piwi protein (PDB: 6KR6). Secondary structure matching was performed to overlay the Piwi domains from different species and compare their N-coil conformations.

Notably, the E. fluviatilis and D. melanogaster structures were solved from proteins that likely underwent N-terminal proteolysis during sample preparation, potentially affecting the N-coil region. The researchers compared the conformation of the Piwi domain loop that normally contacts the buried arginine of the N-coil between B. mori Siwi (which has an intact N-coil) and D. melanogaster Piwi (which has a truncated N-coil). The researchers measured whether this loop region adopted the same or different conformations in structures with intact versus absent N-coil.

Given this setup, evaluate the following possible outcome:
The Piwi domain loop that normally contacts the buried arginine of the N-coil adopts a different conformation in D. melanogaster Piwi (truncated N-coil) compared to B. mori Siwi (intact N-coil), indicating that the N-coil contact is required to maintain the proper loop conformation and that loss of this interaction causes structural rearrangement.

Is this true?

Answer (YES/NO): YES